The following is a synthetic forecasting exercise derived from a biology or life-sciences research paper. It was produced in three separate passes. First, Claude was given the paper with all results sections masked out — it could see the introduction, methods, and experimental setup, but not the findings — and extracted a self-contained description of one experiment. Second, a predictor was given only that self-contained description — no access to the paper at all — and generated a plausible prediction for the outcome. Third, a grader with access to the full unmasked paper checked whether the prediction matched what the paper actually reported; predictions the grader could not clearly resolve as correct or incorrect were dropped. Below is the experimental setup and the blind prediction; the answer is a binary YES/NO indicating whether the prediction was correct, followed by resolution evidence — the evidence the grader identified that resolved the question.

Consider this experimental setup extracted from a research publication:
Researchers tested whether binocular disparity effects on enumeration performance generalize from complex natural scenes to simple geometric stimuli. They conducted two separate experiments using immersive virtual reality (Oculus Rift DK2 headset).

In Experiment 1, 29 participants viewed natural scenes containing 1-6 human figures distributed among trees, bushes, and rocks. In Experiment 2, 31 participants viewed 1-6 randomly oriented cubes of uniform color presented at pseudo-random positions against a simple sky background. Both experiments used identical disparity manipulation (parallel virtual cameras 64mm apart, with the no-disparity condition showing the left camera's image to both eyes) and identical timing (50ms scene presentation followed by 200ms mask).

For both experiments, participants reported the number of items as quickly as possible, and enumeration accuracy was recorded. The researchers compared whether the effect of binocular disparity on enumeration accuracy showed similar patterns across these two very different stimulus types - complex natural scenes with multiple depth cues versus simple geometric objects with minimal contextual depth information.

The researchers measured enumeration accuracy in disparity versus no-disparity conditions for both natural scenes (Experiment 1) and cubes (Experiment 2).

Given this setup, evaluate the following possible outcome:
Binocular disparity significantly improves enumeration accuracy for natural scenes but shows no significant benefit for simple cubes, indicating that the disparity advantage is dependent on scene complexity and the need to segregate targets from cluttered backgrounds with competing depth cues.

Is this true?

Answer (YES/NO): NO